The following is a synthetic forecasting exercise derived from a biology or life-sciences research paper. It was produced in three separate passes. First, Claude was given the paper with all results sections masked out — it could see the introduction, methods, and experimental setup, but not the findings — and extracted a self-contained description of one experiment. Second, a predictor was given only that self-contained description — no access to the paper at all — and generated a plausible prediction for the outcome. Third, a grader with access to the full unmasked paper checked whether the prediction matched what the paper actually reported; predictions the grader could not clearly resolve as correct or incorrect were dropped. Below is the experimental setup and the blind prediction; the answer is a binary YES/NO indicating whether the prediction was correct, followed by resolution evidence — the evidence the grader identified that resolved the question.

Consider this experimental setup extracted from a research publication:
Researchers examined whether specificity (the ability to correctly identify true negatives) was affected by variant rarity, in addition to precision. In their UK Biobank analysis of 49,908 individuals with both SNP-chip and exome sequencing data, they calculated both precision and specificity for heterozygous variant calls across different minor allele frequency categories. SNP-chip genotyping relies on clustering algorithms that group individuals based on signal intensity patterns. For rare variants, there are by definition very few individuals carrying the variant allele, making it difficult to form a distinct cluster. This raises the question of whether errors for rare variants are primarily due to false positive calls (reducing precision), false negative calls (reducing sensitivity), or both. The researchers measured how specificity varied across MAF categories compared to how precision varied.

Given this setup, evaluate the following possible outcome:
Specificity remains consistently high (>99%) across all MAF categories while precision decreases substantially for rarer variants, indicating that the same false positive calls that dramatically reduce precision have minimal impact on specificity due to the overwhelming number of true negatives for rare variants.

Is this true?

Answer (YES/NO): YES